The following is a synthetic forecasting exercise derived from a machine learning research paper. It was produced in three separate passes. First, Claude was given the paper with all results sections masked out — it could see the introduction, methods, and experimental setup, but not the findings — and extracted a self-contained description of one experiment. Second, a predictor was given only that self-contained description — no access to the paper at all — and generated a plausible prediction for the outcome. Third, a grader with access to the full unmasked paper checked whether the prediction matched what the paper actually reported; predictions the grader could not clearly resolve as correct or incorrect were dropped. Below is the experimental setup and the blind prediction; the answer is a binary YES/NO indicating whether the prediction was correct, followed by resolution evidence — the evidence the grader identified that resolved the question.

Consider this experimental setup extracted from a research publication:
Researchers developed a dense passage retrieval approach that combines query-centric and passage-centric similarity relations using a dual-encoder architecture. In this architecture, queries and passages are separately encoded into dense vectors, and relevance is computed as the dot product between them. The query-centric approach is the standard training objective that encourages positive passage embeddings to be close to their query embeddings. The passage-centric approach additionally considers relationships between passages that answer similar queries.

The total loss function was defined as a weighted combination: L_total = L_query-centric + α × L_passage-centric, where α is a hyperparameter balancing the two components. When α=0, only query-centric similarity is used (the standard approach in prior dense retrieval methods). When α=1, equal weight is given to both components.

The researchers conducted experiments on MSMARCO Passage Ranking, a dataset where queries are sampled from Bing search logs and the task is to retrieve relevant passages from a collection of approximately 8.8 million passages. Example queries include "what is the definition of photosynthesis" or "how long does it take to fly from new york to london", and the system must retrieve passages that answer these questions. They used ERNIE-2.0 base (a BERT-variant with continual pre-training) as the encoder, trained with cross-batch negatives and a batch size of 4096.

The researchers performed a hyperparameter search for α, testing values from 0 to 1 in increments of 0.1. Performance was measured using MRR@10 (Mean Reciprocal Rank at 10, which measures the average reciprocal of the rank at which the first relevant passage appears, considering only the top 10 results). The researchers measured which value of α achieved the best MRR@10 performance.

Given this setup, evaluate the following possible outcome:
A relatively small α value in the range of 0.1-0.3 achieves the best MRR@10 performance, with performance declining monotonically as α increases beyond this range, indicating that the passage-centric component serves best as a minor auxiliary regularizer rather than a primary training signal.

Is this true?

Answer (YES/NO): NO